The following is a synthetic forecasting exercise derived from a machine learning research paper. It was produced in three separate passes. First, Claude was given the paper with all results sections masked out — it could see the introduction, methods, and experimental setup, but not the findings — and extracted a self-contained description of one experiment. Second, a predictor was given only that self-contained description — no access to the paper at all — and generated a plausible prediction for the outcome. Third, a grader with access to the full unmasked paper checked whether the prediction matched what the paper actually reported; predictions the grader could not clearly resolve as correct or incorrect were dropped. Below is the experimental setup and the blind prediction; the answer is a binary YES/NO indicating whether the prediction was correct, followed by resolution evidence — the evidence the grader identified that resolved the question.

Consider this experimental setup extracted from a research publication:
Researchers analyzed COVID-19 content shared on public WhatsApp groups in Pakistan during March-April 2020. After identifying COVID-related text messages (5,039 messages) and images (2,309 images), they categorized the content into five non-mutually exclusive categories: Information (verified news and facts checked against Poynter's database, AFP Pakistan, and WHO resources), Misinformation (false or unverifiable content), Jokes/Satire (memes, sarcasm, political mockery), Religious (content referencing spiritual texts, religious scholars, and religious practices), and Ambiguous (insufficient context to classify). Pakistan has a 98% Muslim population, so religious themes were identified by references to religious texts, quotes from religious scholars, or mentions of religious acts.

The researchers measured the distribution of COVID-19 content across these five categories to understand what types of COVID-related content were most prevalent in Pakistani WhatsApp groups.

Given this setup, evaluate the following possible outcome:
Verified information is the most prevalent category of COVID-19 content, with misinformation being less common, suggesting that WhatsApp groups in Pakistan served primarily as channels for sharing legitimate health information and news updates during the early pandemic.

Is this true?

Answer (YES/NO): YES